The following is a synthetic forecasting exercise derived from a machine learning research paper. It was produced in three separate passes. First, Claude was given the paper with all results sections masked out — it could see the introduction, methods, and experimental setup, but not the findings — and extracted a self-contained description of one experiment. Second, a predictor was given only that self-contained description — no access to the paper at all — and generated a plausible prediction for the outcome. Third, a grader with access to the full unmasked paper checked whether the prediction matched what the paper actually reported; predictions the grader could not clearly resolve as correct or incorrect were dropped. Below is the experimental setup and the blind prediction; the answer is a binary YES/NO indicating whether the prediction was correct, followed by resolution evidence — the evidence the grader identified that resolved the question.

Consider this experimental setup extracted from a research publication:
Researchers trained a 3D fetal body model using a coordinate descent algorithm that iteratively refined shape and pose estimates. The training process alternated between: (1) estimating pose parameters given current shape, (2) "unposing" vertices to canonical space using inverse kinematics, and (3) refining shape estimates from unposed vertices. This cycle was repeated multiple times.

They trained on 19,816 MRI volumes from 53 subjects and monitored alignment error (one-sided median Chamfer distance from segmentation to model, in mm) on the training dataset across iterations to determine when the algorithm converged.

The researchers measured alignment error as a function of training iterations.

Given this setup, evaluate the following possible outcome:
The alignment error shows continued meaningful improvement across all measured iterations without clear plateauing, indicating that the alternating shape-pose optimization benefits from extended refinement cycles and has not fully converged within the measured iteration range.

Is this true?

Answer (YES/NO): NO